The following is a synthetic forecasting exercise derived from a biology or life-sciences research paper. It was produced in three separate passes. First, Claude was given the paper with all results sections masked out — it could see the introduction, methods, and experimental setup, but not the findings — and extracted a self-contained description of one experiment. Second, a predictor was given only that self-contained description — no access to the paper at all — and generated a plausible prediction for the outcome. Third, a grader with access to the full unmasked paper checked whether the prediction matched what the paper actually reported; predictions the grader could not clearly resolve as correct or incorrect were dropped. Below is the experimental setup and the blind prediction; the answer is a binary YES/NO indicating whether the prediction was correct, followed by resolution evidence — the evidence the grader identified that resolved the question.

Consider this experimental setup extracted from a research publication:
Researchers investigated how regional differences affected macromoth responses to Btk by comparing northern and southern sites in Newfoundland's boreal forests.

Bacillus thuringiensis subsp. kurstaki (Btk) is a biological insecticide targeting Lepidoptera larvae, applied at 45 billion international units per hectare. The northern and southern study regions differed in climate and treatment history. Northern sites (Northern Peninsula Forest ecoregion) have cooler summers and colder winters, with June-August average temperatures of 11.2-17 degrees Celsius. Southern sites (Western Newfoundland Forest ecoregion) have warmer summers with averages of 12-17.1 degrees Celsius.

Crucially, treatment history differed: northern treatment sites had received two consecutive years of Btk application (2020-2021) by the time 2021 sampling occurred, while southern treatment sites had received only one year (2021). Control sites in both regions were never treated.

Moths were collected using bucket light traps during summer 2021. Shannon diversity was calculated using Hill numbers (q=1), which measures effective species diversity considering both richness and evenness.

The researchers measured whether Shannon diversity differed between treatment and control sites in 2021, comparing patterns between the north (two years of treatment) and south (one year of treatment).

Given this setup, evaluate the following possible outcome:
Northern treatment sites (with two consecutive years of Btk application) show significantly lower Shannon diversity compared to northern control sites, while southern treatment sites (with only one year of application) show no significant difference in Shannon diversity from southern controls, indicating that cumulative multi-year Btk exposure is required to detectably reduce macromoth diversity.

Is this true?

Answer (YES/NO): YES